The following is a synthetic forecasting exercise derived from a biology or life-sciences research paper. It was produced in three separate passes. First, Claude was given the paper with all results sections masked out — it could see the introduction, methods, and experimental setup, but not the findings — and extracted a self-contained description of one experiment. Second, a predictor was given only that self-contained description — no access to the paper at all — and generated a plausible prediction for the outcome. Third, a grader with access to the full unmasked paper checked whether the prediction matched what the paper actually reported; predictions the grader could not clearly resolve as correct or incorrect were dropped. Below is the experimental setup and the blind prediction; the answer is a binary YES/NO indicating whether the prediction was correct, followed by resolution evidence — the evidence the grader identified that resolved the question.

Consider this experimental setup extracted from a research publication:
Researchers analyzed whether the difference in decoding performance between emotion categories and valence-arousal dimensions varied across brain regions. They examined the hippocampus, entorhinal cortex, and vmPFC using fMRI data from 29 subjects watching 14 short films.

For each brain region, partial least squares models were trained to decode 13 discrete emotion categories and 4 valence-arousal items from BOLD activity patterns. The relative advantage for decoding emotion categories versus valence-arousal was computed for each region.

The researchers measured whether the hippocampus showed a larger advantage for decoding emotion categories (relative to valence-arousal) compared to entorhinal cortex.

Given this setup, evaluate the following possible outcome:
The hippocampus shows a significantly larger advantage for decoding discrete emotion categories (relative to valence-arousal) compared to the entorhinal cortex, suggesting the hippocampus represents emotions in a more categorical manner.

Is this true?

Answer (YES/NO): YES